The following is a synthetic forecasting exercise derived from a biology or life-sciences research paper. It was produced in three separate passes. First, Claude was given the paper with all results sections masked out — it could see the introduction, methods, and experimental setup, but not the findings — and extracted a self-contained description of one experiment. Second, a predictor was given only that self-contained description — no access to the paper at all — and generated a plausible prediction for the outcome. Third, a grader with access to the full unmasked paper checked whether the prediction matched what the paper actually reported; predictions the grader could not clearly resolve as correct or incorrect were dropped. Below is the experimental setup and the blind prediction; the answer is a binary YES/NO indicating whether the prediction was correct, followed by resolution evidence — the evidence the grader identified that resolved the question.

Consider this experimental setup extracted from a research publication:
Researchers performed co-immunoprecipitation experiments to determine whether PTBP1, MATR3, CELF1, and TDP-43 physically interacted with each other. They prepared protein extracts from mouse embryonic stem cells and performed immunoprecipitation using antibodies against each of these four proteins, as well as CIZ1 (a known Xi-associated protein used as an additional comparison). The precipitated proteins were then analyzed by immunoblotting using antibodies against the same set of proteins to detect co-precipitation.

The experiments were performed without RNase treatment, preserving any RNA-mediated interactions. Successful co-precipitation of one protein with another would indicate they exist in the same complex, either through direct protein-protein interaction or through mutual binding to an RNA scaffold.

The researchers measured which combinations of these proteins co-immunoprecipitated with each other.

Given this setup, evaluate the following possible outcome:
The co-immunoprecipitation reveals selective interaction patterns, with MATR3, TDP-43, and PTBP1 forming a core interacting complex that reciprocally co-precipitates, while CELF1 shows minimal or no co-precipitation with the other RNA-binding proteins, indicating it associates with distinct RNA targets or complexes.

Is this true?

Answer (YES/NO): NO